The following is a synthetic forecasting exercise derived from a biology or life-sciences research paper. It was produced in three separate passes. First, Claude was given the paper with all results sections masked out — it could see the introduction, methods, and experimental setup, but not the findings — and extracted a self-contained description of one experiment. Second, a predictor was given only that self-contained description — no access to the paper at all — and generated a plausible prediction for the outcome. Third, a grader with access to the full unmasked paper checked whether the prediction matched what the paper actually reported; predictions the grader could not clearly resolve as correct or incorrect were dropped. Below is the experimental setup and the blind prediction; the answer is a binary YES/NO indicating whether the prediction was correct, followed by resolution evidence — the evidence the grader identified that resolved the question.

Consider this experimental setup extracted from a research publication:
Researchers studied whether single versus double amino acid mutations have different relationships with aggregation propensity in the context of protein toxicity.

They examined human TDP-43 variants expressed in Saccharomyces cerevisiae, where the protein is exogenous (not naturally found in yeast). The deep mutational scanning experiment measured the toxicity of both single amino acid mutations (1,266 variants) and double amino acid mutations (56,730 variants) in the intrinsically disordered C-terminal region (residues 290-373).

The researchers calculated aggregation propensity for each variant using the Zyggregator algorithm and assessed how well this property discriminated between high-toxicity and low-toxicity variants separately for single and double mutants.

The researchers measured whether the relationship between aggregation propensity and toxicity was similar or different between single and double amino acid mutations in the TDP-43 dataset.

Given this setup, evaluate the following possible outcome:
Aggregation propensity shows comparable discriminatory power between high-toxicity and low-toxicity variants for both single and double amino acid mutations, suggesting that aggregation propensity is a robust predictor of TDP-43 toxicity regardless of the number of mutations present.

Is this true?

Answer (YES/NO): YES